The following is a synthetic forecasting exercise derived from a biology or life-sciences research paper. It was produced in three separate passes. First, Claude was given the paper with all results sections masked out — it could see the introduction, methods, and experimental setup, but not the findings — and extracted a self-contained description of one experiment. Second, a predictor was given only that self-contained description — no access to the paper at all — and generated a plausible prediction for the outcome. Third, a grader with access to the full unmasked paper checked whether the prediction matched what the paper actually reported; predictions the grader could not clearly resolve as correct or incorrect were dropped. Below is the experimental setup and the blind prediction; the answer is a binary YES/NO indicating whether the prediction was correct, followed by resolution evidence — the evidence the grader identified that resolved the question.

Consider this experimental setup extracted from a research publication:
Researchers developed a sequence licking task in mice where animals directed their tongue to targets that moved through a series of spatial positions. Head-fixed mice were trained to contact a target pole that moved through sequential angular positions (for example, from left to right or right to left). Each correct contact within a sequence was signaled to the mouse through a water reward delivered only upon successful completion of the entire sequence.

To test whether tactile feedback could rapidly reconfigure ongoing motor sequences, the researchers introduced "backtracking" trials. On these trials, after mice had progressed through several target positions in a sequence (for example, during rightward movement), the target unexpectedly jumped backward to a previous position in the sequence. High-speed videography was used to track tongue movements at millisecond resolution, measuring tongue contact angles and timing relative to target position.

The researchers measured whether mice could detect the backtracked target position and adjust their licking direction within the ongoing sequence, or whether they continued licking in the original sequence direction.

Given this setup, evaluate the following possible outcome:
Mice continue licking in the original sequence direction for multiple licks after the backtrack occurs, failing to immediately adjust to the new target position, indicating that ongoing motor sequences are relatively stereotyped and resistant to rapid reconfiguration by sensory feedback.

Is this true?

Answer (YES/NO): NO